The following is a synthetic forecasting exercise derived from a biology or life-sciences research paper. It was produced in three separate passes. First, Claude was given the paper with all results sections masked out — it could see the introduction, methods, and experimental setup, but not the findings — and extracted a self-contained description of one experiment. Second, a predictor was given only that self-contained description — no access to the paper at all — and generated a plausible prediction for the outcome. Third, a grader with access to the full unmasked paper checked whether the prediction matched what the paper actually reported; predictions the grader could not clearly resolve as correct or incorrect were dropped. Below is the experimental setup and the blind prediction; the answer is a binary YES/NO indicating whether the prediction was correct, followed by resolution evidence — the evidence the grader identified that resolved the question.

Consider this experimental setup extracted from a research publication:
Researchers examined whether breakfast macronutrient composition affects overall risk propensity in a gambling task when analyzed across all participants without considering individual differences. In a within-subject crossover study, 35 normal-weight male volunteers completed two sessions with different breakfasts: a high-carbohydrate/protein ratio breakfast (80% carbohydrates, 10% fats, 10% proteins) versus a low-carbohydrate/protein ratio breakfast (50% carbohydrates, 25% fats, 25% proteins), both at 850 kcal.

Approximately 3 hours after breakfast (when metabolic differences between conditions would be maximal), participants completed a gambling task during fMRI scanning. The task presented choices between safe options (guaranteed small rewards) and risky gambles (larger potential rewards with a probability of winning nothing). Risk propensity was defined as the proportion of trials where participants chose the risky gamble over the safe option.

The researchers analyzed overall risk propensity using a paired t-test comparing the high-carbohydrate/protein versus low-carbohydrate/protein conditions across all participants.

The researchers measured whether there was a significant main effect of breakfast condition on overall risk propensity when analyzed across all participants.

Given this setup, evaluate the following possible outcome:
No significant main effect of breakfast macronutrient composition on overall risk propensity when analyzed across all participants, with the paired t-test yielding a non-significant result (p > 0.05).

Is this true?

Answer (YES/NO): YES